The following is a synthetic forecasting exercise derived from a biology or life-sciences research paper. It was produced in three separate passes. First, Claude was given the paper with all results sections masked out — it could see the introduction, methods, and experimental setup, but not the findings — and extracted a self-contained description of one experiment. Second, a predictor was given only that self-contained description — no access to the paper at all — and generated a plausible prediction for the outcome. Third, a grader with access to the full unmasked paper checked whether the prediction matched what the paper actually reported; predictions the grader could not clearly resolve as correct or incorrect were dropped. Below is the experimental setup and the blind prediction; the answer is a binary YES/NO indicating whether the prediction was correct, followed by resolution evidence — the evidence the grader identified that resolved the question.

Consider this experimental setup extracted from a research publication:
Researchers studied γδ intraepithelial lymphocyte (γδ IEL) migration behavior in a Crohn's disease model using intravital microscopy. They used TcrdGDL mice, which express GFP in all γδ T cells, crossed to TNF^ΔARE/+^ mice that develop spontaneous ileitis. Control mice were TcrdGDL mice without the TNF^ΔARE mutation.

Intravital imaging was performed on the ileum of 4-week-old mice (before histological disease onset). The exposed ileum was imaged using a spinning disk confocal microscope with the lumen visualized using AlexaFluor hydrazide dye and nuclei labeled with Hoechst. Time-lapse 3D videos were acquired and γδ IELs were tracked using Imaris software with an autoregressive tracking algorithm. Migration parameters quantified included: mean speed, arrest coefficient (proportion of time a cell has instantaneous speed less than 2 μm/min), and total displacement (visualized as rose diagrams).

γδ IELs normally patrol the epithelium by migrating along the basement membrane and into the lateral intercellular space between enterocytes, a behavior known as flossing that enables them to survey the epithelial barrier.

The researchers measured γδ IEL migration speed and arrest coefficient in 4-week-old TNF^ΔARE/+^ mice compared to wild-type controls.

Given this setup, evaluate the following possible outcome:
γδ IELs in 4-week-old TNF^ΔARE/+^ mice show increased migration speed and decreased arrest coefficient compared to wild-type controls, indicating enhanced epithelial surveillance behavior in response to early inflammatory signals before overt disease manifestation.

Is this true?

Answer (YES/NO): NO